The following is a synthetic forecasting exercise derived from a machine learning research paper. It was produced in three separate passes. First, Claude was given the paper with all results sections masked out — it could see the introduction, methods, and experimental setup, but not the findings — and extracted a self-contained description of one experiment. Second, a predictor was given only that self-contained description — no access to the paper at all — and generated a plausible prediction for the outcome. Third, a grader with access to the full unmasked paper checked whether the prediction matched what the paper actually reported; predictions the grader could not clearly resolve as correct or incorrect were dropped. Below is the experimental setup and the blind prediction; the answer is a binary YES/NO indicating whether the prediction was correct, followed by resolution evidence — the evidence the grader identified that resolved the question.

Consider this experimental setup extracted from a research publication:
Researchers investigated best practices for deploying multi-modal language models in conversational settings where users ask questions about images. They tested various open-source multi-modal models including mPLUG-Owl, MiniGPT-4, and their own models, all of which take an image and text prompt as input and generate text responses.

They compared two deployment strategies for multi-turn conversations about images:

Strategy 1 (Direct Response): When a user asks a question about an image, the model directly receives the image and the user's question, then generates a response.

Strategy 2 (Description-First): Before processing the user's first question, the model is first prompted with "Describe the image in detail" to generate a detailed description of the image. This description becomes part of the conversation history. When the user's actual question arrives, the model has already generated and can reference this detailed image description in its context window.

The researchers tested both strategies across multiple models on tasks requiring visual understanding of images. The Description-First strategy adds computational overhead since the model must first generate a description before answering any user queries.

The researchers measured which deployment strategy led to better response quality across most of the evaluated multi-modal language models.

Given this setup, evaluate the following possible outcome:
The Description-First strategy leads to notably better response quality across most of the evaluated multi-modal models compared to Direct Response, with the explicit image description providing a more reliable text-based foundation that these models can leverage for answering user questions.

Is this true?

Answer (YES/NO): YES